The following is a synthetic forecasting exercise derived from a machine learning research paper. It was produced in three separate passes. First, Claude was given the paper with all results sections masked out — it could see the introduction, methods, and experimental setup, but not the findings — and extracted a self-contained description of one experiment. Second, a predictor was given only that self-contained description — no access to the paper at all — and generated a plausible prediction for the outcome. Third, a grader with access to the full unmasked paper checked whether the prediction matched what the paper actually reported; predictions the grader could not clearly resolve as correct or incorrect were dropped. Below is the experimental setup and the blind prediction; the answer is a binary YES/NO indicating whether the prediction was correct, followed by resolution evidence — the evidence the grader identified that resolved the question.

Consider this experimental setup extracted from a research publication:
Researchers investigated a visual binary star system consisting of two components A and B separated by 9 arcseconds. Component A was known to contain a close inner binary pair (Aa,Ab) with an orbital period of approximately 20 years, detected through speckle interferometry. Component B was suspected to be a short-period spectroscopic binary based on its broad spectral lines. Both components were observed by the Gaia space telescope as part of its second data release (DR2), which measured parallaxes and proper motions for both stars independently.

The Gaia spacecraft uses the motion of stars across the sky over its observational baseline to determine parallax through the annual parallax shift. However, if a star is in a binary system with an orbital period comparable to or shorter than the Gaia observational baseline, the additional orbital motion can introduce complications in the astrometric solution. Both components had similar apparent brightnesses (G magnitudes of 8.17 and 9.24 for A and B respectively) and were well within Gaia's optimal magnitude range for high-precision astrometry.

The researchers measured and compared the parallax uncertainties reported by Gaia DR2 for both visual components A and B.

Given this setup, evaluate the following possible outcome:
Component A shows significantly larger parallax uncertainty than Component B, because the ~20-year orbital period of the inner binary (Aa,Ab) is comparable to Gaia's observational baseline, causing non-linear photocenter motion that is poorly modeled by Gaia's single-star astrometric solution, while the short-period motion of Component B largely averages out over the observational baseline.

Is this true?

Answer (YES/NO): YES